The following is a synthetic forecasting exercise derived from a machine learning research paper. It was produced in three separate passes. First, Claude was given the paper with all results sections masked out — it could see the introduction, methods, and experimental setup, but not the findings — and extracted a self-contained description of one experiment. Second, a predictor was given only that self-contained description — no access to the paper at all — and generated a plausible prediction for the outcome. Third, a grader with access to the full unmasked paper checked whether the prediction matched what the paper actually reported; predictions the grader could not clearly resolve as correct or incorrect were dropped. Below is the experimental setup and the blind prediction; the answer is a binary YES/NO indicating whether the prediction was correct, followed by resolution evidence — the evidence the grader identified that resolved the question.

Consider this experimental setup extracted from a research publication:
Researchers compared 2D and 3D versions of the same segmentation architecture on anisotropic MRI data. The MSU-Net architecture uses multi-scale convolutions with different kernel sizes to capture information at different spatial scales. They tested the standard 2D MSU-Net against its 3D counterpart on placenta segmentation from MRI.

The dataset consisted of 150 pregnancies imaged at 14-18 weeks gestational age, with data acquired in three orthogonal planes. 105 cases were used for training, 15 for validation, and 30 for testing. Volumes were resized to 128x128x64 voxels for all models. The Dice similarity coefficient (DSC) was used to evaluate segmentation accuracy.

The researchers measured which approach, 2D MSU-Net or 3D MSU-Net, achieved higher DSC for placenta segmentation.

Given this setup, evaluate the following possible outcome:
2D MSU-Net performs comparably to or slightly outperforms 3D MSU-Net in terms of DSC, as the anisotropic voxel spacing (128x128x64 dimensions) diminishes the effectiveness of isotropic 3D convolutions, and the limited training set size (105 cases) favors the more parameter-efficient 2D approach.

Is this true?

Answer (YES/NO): YES